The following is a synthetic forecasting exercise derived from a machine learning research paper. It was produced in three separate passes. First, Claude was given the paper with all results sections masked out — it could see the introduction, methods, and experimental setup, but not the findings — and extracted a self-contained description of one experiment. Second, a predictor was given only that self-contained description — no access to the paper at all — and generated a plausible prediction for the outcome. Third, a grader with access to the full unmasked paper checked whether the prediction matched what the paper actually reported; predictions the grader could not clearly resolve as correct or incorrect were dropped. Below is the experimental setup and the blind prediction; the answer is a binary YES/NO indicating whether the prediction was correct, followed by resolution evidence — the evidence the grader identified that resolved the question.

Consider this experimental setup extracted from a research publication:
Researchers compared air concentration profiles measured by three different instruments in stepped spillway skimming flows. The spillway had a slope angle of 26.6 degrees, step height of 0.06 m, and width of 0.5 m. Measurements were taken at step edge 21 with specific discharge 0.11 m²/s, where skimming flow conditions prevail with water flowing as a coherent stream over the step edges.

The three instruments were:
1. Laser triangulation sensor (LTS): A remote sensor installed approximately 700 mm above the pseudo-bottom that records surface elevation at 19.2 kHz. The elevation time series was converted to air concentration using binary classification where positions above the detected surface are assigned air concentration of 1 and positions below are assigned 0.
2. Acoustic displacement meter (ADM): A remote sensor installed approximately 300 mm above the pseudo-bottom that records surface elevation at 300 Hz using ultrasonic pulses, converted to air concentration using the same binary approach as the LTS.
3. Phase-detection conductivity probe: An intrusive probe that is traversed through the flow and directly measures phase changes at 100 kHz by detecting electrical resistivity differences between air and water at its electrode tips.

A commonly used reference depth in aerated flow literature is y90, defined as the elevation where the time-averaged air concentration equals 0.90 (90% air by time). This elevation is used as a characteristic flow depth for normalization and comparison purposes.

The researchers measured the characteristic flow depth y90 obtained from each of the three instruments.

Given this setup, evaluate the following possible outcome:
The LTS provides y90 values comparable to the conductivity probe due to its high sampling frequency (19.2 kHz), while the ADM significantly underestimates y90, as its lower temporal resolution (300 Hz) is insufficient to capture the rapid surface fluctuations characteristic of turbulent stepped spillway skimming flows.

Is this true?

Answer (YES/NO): NO